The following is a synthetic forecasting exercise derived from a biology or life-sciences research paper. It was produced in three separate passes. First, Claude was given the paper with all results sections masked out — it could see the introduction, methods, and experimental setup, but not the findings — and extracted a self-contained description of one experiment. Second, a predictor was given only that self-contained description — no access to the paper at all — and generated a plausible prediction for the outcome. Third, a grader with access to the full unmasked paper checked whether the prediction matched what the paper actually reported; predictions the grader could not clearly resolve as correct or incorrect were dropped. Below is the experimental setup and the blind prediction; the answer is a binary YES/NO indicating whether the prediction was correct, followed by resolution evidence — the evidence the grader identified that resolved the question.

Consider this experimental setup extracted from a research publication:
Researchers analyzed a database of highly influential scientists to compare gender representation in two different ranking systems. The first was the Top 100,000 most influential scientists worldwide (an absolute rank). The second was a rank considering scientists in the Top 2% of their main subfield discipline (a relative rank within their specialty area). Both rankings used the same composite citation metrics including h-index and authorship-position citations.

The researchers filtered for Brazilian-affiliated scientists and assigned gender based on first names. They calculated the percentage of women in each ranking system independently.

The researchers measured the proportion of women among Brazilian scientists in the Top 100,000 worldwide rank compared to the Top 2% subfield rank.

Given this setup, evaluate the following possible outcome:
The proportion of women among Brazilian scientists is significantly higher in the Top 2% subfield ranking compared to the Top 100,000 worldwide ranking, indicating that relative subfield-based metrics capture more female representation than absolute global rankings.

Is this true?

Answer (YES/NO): NO